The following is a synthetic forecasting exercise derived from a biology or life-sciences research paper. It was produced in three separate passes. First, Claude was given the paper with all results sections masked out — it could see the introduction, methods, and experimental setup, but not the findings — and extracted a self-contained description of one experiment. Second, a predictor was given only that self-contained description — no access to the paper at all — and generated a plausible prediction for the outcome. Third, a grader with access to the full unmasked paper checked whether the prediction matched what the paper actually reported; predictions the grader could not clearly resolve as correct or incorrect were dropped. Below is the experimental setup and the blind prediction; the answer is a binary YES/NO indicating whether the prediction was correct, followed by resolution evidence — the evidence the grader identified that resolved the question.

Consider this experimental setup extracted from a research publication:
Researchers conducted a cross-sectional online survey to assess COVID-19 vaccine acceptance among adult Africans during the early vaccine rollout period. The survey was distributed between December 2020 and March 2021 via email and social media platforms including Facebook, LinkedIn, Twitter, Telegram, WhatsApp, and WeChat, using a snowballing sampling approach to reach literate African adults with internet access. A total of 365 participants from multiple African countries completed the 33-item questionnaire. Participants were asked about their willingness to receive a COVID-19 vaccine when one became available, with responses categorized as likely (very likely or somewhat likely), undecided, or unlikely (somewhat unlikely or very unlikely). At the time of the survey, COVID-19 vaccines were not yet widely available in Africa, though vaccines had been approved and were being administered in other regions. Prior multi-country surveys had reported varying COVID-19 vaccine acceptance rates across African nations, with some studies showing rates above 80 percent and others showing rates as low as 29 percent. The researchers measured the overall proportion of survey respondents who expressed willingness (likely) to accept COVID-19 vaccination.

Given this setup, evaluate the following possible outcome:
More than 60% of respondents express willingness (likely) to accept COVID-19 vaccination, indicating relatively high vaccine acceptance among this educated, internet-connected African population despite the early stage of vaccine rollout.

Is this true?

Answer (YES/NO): NO